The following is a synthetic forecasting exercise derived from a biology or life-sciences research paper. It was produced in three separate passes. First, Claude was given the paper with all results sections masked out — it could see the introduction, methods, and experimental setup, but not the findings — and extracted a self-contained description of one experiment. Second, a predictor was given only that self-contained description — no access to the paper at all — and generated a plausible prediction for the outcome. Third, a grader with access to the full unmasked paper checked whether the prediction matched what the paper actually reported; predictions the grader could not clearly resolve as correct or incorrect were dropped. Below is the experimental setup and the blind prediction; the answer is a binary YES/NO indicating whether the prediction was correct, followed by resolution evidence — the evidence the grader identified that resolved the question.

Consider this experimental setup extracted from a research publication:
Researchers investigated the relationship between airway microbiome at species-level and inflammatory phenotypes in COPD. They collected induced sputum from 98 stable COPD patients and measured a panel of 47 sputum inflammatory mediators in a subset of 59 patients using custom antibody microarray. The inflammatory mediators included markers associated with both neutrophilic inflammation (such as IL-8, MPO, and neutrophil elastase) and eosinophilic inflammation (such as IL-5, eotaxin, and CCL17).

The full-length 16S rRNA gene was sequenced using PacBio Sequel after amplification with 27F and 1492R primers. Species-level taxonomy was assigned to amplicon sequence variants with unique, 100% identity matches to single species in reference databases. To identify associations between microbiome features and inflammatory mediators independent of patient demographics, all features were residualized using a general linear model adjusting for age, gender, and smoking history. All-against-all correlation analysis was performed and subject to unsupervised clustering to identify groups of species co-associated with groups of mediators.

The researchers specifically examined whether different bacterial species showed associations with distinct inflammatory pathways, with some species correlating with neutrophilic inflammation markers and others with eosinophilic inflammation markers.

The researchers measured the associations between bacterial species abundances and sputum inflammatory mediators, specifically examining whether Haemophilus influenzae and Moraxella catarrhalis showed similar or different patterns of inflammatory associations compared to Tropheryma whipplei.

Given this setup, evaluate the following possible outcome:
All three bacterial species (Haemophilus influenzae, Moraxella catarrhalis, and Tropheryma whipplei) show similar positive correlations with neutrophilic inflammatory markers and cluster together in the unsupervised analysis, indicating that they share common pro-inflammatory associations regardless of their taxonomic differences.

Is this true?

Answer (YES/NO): NO